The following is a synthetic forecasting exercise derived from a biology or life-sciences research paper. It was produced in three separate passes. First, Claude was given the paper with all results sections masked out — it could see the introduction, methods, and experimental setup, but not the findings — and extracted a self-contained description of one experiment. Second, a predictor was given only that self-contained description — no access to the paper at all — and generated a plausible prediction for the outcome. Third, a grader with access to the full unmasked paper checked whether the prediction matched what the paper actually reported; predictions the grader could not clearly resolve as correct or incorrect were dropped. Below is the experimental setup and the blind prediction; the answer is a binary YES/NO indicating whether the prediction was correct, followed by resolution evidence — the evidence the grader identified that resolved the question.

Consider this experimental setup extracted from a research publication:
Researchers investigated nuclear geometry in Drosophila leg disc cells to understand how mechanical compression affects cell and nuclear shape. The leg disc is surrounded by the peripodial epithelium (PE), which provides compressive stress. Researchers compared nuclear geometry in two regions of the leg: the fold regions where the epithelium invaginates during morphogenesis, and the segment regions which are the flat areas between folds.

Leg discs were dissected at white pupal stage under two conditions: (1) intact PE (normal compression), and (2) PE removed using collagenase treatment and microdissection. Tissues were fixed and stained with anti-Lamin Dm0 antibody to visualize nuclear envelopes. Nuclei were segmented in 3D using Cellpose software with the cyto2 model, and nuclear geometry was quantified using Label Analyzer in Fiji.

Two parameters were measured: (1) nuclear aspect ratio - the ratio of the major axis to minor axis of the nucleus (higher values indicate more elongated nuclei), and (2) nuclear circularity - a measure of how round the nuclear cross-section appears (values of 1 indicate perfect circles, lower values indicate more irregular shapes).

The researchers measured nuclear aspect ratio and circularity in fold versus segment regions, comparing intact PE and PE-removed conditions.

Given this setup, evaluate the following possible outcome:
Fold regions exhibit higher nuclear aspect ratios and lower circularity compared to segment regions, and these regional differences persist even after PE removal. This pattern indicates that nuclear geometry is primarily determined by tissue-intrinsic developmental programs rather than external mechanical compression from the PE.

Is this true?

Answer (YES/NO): NO